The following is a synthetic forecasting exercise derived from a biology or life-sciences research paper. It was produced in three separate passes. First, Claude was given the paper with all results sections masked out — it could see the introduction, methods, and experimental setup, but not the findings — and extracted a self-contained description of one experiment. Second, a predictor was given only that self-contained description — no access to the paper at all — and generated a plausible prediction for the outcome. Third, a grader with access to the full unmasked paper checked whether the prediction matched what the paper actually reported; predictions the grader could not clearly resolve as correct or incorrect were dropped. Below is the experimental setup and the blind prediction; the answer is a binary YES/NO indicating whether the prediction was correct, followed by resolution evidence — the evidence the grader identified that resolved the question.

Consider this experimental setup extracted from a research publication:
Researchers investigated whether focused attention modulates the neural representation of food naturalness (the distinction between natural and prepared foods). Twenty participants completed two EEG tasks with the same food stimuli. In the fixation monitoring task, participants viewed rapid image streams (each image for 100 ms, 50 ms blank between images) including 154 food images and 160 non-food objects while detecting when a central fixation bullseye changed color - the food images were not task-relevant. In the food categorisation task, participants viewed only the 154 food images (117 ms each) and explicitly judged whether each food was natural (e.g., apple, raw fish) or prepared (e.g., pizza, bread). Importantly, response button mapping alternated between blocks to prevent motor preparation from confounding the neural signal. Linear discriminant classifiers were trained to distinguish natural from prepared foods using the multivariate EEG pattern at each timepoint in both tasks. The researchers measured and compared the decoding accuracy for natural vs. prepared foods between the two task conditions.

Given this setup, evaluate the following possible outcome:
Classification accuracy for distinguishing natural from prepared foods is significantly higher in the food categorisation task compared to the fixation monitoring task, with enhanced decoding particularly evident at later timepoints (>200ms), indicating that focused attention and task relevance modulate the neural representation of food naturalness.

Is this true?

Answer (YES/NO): NO